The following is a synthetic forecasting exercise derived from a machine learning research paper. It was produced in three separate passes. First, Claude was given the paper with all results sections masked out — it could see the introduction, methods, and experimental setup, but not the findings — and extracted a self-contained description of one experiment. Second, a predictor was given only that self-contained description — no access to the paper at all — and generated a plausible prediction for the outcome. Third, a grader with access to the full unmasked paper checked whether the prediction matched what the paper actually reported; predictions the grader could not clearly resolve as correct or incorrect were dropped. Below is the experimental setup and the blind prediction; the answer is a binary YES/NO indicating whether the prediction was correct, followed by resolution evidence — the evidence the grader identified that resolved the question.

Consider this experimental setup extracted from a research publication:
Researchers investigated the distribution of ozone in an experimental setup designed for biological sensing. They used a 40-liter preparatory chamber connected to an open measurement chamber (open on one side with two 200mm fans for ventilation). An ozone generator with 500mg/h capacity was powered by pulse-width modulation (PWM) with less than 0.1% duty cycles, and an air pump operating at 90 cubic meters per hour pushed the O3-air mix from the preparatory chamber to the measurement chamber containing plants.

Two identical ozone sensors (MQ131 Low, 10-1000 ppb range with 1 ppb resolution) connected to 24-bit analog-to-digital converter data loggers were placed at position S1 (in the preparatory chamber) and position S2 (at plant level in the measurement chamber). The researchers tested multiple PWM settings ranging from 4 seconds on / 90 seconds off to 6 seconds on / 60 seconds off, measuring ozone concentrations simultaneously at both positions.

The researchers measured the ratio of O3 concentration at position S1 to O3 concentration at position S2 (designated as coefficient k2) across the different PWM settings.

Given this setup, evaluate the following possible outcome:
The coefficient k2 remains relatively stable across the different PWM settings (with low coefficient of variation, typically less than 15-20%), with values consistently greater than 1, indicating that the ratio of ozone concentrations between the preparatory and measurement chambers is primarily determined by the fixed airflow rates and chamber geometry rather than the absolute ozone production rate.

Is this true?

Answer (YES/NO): YES